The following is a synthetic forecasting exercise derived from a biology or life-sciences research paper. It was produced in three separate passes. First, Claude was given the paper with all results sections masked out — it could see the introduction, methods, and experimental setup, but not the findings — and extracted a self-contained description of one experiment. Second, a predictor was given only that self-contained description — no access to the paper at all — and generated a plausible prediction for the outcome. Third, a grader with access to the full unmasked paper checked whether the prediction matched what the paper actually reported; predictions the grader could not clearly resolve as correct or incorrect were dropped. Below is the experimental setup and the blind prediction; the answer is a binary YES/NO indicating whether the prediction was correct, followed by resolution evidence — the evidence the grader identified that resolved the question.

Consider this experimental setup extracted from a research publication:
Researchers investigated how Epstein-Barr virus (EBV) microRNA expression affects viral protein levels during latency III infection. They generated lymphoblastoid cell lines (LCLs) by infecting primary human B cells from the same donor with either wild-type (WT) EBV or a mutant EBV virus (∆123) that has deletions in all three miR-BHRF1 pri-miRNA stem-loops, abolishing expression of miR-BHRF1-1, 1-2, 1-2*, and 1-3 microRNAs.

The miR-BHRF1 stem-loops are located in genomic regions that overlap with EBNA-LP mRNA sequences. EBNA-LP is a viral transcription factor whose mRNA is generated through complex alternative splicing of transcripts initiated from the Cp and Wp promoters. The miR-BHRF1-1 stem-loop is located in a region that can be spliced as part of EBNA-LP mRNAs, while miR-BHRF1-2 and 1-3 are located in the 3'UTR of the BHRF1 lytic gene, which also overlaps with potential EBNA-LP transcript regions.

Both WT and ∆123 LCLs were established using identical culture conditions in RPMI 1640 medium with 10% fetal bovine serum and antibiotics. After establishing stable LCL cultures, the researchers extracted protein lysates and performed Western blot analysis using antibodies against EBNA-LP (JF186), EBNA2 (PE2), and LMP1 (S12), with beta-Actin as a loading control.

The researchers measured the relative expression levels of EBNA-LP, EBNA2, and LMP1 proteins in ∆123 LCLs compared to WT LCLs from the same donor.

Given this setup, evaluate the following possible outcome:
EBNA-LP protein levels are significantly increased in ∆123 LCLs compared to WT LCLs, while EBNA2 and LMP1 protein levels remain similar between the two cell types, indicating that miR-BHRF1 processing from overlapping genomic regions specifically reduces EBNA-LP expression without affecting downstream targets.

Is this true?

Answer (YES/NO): NO